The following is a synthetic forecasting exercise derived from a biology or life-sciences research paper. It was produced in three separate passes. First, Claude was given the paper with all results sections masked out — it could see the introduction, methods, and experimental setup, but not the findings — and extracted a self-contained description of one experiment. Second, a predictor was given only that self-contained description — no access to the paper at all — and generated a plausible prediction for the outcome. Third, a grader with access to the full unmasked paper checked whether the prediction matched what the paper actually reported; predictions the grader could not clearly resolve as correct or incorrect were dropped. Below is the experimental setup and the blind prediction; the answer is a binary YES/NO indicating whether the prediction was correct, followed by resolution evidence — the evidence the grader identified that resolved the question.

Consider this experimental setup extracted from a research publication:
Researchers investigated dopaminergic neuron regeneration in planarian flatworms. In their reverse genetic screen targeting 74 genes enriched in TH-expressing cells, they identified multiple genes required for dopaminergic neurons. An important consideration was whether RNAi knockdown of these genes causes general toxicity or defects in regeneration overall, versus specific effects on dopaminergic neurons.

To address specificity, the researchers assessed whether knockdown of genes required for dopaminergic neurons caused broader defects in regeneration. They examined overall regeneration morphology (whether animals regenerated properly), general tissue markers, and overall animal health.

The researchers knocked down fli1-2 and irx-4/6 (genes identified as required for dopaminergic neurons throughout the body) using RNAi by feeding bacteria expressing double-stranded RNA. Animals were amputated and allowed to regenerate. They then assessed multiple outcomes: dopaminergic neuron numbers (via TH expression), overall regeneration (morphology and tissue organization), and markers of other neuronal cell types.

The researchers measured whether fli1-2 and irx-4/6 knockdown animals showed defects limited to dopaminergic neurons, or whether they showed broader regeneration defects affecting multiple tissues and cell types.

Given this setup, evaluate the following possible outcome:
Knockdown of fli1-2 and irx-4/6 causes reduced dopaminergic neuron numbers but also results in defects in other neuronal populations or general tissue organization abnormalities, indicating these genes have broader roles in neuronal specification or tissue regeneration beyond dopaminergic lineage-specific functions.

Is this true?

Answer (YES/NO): YES